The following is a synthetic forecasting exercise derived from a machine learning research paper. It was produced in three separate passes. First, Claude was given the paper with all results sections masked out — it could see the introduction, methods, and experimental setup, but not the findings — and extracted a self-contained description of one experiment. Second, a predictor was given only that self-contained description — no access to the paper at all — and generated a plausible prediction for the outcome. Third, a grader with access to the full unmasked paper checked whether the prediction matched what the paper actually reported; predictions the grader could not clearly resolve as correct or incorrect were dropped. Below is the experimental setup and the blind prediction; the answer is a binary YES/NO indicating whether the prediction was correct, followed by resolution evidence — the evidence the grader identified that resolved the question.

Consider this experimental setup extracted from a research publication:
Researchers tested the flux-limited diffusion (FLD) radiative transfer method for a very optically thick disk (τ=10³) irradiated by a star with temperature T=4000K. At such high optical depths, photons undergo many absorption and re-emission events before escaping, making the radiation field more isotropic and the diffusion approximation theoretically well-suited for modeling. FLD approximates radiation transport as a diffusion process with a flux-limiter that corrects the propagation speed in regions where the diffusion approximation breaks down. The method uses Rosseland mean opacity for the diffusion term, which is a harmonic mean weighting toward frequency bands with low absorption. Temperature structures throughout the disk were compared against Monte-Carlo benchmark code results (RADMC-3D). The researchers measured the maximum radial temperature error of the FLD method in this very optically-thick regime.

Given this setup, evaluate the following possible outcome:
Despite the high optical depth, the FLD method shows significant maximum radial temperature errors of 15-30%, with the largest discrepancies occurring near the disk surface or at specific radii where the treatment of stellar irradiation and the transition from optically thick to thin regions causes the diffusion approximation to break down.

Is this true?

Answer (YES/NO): NO